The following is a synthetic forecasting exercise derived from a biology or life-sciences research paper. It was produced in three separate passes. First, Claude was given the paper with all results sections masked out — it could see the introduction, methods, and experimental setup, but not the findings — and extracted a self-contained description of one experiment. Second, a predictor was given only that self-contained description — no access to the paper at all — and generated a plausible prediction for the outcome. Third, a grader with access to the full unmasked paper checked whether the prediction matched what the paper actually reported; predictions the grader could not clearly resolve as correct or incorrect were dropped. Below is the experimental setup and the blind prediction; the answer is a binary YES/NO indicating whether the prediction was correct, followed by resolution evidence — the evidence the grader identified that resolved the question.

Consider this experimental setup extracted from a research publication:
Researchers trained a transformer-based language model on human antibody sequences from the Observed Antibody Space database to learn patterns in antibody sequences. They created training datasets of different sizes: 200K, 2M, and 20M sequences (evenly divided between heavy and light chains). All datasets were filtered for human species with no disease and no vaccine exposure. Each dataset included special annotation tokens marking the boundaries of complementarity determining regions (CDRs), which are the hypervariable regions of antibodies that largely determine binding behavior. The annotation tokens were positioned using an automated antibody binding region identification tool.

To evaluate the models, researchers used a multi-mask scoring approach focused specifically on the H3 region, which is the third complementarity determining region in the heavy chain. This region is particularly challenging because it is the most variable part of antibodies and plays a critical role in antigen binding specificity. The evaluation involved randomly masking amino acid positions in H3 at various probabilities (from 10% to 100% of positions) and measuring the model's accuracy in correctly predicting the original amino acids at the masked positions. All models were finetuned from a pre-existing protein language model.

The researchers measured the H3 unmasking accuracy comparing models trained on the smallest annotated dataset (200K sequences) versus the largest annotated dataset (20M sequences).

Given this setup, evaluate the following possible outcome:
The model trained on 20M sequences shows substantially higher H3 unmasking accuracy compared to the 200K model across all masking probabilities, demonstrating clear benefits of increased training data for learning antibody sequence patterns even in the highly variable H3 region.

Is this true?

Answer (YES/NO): NO